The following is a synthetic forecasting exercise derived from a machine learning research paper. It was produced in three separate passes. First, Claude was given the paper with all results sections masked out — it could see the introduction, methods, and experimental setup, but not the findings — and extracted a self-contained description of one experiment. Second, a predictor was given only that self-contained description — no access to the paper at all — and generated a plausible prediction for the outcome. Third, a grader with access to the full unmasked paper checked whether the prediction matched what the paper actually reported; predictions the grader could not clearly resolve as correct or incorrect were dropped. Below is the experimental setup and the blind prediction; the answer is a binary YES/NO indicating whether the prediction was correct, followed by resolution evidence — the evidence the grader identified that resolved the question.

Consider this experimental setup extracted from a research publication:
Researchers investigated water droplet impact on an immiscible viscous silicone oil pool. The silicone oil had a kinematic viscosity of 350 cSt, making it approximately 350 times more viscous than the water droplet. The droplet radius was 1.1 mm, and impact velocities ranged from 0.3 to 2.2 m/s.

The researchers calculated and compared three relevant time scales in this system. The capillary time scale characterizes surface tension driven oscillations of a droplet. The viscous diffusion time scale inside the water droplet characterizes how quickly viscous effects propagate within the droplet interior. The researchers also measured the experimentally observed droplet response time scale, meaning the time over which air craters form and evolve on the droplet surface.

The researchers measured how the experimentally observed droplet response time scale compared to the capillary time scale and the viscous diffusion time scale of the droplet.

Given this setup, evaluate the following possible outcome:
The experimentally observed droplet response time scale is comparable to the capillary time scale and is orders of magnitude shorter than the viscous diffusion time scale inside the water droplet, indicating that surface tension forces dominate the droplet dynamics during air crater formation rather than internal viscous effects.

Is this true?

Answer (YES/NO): YES